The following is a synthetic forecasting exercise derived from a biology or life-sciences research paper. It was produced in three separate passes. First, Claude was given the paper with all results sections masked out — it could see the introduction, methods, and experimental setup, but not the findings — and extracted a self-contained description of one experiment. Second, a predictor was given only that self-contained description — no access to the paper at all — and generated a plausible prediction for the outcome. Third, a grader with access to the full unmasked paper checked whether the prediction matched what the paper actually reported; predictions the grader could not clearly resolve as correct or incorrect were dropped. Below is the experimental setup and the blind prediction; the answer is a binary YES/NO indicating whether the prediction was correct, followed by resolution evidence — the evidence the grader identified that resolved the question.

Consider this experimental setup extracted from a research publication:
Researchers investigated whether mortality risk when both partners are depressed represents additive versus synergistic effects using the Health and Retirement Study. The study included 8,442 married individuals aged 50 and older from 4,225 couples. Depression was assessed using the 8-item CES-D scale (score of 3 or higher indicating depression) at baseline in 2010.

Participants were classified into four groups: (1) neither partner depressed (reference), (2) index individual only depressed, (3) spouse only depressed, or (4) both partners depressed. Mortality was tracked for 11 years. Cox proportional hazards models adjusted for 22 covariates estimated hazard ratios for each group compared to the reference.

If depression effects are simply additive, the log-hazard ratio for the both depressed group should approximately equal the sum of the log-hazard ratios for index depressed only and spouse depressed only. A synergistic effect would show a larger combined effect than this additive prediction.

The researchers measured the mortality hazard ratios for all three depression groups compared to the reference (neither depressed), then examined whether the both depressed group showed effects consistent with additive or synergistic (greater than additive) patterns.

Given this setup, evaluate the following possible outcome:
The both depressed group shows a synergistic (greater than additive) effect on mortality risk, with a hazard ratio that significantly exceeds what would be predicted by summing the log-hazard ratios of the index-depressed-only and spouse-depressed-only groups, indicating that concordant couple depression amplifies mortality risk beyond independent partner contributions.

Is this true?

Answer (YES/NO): NO